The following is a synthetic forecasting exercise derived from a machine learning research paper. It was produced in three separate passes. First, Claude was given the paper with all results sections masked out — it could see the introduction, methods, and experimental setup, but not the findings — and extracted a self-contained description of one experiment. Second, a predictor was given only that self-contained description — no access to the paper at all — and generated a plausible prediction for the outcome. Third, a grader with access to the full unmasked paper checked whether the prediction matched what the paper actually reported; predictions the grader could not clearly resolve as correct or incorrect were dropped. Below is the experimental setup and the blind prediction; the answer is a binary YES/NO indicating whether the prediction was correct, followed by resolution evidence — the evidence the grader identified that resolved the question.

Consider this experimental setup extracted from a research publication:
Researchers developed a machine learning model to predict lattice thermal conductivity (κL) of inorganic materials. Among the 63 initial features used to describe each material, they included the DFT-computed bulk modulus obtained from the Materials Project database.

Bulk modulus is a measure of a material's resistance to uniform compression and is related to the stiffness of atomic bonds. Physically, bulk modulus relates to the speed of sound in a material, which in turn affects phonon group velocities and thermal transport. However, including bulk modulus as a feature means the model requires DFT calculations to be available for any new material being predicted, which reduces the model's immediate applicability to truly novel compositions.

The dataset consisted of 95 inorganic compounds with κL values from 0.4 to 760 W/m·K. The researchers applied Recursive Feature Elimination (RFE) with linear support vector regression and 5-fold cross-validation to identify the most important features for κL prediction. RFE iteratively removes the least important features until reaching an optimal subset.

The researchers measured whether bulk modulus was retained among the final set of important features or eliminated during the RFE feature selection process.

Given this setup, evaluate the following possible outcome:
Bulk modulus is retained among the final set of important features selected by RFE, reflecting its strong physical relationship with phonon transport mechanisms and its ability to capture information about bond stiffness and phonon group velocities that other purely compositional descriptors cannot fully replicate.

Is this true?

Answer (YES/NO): YES